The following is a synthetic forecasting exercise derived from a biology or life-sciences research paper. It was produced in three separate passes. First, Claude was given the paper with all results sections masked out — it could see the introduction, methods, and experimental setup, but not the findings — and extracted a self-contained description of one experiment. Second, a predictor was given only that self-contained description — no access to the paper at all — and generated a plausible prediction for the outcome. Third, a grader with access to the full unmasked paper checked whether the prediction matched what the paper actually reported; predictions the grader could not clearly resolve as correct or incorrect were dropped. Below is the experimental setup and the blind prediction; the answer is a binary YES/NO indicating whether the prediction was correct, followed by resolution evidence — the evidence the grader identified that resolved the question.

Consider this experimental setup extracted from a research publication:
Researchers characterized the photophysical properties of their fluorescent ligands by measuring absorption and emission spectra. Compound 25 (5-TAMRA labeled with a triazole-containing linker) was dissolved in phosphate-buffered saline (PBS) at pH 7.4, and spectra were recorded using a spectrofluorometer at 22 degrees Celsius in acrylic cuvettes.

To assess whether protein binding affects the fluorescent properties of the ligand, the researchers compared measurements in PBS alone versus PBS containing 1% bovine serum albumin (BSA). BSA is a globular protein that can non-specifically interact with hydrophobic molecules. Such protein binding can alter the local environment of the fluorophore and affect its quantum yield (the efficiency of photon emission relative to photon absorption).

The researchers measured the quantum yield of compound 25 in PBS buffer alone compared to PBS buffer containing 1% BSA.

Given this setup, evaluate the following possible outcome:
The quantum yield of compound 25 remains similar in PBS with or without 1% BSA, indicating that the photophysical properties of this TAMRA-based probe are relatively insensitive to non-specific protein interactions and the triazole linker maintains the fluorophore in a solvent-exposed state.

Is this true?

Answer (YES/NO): NO